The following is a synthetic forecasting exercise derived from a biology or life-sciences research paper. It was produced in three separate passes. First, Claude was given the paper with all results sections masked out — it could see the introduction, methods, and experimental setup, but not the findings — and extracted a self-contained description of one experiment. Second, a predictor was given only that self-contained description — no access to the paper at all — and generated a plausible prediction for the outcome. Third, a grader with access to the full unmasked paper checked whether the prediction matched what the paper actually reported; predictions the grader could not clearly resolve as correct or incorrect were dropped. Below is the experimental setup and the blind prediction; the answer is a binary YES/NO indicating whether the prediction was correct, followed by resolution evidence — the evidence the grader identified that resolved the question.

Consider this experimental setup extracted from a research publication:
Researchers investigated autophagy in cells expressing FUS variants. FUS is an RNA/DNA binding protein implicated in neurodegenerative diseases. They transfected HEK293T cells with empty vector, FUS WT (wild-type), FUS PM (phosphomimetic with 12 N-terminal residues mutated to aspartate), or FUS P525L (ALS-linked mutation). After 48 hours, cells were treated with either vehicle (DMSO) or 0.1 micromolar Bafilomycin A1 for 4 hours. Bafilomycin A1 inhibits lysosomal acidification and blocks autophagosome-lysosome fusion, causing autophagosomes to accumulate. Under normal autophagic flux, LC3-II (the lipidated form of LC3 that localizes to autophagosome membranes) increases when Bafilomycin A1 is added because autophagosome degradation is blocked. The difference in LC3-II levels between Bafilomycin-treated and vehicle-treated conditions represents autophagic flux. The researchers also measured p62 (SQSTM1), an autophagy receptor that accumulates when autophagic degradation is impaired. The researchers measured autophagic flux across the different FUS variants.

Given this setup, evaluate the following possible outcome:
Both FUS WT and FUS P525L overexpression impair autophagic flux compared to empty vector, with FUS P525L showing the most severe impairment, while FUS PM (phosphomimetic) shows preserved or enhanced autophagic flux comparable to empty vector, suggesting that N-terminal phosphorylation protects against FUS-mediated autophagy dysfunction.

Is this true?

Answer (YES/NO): NO